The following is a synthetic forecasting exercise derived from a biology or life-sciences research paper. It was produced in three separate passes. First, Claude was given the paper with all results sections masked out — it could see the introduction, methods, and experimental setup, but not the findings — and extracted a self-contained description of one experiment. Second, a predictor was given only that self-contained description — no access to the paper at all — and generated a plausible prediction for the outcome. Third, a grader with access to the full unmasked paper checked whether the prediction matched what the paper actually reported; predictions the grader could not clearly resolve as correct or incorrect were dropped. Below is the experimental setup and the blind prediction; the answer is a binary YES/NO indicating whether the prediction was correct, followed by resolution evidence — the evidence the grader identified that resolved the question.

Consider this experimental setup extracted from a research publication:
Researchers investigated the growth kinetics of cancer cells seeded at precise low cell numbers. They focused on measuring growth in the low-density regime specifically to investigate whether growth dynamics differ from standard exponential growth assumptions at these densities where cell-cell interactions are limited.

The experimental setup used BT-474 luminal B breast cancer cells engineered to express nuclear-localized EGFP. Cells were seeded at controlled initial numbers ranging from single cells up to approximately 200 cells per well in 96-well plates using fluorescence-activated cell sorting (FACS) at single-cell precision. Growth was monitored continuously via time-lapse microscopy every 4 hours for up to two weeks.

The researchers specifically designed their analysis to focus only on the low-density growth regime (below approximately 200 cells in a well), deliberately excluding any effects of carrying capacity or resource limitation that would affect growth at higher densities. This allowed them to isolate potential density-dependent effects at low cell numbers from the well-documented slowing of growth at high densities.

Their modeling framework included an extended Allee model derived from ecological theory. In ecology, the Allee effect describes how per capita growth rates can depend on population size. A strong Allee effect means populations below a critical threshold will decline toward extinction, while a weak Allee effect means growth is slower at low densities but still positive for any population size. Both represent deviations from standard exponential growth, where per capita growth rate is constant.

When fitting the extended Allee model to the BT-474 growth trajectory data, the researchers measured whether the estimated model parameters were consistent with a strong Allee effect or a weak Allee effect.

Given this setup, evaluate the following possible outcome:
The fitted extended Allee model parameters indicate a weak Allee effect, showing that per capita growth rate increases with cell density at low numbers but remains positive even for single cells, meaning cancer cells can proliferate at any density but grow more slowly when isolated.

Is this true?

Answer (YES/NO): YES